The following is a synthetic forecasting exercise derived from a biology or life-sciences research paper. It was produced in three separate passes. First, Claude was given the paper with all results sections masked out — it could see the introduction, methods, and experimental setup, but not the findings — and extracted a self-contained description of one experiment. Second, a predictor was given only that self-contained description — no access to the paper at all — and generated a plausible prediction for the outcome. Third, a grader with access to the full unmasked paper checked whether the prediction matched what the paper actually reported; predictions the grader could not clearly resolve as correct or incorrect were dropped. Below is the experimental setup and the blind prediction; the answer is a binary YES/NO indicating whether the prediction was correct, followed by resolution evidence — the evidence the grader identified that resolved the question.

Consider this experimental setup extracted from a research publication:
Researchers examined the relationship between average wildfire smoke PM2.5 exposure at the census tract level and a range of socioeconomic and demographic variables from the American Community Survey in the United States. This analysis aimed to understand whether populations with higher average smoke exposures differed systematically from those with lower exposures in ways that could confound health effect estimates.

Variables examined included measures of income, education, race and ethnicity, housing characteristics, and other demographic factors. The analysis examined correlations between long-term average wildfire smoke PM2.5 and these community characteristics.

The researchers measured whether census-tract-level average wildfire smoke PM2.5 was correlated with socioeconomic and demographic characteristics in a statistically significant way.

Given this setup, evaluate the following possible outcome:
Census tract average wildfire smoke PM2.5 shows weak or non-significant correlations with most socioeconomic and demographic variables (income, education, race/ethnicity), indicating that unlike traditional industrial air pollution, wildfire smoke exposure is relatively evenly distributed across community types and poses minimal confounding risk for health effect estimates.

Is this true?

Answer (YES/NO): NO